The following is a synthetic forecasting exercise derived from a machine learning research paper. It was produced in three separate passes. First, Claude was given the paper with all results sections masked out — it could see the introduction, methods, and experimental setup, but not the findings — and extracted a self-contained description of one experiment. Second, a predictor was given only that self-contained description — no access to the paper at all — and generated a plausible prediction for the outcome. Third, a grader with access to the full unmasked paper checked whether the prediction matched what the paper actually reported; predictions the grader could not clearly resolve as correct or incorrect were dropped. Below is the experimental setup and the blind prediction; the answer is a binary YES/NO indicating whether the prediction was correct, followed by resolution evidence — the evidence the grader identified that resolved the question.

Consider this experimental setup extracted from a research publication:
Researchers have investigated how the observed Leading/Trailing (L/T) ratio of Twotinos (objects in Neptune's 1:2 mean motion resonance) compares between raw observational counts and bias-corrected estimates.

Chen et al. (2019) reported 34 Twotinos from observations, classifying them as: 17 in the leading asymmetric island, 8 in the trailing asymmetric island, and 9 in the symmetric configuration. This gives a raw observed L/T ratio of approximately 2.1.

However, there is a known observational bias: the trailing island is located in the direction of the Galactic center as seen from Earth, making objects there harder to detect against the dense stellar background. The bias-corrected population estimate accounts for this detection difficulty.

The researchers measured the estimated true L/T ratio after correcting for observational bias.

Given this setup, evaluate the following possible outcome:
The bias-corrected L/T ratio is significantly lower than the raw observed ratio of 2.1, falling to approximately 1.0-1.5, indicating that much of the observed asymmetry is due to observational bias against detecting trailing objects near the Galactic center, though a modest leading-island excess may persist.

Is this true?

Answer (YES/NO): YES